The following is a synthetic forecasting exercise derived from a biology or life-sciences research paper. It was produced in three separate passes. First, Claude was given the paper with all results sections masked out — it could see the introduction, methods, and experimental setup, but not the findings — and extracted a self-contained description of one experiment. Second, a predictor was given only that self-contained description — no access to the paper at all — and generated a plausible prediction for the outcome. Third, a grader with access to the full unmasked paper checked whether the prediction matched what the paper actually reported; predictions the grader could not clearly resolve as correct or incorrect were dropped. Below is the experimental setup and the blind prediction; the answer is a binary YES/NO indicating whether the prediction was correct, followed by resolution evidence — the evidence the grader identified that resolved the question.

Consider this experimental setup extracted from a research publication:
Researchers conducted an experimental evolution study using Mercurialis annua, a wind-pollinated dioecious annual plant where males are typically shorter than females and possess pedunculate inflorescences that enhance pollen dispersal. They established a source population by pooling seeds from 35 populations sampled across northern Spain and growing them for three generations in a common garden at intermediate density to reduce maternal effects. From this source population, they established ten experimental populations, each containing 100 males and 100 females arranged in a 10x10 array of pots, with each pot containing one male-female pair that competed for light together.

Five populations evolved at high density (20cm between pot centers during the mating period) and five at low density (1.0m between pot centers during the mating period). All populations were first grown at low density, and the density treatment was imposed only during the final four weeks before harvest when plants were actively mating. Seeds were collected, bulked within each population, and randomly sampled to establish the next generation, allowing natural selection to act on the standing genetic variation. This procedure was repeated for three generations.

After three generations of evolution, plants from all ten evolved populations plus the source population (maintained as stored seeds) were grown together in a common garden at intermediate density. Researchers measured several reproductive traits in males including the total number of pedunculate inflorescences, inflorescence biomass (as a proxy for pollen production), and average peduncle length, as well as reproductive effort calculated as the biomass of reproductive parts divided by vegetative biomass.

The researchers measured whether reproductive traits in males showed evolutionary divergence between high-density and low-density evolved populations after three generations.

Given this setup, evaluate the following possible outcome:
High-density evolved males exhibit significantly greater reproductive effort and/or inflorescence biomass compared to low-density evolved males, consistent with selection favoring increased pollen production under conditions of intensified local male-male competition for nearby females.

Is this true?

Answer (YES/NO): NO